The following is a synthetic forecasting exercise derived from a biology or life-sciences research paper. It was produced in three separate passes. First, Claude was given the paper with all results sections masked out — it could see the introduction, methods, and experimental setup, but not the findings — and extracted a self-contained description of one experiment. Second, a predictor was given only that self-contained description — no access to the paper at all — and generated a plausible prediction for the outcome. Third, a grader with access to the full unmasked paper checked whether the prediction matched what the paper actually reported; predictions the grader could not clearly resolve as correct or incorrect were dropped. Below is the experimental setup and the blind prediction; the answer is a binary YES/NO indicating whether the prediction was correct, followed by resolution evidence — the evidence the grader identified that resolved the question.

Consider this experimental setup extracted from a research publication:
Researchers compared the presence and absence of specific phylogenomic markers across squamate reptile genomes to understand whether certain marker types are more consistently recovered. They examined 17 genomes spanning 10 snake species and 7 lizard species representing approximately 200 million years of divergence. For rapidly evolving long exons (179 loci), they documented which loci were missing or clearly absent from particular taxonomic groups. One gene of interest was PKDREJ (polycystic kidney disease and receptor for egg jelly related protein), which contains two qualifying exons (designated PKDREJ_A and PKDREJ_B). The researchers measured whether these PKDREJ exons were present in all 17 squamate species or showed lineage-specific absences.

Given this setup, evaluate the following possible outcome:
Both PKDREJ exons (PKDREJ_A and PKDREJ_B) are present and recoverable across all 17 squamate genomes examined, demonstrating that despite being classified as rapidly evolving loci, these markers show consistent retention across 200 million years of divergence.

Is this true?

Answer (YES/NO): NO